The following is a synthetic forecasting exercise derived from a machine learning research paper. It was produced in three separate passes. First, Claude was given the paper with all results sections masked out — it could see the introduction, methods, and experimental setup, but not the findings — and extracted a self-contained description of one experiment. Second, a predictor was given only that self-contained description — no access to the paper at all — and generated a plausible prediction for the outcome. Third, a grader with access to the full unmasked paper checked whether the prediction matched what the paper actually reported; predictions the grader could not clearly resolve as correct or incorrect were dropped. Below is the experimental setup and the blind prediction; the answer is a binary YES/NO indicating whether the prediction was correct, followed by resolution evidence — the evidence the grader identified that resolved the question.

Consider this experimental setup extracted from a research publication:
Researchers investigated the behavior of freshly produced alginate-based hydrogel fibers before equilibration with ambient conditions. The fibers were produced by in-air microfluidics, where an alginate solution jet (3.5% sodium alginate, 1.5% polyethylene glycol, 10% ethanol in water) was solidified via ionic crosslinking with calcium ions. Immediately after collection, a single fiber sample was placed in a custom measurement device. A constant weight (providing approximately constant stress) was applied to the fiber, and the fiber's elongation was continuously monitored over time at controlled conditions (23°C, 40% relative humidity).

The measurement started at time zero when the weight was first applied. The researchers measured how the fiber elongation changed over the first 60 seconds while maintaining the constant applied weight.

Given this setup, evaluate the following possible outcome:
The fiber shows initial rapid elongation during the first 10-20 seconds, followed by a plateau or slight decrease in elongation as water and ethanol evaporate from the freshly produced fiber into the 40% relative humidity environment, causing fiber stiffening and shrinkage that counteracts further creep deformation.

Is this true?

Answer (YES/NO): NO